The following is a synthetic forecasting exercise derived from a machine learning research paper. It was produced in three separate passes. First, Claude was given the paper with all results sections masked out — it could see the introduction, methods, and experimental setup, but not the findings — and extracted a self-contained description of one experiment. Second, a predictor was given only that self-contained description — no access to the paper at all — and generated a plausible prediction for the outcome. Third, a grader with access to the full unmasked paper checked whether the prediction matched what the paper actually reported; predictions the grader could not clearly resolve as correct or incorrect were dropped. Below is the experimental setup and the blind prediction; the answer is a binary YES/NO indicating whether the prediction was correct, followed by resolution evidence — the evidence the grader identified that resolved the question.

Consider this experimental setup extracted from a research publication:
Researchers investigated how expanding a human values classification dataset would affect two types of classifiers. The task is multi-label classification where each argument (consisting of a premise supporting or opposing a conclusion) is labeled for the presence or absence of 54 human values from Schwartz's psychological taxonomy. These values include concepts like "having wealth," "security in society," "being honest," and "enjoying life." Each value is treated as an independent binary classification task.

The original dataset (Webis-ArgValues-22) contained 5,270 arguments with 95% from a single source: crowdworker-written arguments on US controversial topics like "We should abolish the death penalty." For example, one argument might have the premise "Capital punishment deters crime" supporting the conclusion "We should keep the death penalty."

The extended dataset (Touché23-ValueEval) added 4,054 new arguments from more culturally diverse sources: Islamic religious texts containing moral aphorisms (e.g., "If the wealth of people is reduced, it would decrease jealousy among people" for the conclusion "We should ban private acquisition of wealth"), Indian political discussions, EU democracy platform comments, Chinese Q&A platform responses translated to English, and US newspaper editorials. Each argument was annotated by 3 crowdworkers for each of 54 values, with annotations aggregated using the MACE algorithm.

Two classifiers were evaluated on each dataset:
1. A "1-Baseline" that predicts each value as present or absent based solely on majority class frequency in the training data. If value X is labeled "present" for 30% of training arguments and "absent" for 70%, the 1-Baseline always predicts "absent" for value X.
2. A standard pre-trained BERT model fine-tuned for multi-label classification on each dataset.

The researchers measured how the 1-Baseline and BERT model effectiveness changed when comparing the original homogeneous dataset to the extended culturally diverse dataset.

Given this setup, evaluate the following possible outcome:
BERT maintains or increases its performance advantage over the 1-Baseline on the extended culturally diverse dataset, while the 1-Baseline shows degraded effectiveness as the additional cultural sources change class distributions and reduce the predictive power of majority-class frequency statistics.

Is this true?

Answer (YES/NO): YES